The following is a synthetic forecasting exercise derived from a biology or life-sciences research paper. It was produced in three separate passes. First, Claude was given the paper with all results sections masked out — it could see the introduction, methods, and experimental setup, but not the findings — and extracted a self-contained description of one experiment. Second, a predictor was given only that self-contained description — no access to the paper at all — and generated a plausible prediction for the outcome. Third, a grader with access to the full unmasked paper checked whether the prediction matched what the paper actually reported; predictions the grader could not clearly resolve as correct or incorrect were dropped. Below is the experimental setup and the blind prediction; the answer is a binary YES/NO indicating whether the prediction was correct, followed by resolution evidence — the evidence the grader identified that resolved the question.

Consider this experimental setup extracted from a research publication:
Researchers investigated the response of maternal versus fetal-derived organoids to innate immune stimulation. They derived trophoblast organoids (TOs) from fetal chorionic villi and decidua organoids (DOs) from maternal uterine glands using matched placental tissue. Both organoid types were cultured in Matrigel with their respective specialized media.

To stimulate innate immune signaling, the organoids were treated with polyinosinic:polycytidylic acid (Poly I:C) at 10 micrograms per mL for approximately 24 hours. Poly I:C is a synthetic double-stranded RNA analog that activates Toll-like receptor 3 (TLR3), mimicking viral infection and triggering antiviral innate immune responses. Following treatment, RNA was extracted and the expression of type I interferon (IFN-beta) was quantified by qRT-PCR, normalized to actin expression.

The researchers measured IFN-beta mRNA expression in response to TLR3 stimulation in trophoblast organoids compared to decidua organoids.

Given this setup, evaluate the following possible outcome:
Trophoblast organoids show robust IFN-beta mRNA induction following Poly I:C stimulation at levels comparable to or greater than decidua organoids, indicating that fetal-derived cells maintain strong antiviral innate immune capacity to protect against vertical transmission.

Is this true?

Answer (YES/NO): YES